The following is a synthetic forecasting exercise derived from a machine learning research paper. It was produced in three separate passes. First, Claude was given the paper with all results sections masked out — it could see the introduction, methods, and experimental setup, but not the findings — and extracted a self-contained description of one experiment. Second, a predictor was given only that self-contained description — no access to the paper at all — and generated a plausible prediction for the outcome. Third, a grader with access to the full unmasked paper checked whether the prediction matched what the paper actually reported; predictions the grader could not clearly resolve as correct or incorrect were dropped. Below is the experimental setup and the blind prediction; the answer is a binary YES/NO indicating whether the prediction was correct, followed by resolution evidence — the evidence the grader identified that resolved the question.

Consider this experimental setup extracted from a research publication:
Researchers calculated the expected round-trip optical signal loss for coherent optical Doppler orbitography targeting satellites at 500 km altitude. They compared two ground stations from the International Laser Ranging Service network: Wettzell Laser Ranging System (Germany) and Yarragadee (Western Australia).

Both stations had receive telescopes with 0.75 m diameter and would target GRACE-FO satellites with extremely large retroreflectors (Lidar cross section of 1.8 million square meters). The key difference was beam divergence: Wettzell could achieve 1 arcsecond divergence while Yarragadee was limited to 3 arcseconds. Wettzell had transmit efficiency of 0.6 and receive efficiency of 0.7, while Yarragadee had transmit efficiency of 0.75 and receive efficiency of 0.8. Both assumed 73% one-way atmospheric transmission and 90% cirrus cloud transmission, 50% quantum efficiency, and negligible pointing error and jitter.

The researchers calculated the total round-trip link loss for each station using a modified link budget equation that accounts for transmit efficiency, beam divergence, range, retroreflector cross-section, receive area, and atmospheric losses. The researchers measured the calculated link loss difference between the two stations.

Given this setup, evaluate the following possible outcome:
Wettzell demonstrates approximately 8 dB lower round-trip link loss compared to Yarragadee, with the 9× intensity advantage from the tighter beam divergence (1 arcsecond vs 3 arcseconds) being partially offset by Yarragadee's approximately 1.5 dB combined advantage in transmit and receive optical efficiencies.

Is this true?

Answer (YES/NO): YES